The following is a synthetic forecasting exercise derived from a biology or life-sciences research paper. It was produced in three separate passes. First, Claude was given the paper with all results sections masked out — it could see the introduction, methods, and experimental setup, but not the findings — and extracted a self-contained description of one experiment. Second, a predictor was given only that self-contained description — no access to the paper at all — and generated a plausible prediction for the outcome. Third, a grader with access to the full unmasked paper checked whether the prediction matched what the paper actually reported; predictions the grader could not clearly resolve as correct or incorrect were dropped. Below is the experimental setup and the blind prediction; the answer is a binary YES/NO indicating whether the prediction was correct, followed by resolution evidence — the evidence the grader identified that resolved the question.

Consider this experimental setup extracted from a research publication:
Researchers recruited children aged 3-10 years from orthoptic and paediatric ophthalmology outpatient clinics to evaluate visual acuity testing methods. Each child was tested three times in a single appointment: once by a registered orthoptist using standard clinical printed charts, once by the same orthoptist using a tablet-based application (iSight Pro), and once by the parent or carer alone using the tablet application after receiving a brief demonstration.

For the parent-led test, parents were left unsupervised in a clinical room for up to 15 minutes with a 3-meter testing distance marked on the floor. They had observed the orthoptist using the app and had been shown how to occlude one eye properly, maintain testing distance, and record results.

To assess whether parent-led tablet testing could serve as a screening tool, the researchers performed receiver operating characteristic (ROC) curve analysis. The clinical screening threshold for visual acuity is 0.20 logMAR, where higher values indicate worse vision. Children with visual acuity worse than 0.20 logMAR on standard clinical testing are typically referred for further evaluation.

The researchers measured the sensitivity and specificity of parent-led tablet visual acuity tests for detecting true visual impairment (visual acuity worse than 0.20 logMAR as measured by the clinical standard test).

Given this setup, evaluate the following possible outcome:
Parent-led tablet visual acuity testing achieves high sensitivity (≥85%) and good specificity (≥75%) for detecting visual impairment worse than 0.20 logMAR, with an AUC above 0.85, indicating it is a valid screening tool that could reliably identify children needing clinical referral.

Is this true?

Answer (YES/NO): NO